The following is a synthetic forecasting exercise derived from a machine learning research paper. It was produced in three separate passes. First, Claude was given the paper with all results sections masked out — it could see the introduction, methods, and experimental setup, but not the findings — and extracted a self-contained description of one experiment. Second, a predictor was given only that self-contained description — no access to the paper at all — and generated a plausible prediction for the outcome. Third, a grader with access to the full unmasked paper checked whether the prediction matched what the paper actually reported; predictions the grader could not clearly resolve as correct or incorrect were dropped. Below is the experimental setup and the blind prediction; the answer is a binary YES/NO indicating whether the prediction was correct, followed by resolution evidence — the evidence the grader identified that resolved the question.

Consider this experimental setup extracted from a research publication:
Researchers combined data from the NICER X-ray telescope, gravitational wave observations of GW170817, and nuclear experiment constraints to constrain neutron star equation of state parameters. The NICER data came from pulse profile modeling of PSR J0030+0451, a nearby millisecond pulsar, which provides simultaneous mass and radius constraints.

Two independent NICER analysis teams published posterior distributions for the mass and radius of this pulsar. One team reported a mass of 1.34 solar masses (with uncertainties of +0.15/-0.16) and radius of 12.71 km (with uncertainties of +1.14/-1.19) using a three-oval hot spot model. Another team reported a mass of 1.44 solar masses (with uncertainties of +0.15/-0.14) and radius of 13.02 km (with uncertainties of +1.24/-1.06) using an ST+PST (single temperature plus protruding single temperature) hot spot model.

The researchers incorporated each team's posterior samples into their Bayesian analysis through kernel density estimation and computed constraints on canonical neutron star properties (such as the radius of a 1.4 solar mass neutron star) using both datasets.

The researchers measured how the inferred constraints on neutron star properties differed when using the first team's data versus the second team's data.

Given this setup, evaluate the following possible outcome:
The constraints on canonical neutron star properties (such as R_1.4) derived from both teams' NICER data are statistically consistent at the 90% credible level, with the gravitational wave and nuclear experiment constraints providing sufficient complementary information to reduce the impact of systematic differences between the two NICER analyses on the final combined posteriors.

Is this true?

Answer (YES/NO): YES